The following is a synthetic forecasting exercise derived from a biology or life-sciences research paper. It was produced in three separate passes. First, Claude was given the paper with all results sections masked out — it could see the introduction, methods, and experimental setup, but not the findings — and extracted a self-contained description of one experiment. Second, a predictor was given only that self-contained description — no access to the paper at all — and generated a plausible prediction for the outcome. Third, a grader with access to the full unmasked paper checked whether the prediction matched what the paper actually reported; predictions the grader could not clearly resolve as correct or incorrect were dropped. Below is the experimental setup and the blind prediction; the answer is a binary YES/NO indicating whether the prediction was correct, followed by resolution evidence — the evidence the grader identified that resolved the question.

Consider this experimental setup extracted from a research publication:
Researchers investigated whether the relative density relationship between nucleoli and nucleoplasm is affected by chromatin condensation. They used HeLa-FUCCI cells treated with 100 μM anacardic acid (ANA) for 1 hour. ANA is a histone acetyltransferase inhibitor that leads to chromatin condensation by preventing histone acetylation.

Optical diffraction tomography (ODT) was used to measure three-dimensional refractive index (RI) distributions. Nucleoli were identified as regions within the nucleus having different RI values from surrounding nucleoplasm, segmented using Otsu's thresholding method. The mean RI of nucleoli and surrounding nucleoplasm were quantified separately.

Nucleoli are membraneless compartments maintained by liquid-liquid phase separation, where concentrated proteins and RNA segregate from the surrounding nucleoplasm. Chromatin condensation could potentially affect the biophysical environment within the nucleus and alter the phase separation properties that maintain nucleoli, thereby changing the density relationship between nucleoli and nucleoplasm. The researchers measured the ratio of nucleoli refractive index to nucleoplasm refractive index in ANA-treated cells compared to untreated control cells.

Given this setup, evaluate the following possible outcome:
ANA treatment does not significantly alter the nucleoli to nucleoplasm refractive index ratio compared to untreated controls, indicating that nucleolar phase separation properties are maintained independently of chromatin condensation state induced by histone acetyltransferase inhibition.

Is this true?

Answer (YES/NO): YES